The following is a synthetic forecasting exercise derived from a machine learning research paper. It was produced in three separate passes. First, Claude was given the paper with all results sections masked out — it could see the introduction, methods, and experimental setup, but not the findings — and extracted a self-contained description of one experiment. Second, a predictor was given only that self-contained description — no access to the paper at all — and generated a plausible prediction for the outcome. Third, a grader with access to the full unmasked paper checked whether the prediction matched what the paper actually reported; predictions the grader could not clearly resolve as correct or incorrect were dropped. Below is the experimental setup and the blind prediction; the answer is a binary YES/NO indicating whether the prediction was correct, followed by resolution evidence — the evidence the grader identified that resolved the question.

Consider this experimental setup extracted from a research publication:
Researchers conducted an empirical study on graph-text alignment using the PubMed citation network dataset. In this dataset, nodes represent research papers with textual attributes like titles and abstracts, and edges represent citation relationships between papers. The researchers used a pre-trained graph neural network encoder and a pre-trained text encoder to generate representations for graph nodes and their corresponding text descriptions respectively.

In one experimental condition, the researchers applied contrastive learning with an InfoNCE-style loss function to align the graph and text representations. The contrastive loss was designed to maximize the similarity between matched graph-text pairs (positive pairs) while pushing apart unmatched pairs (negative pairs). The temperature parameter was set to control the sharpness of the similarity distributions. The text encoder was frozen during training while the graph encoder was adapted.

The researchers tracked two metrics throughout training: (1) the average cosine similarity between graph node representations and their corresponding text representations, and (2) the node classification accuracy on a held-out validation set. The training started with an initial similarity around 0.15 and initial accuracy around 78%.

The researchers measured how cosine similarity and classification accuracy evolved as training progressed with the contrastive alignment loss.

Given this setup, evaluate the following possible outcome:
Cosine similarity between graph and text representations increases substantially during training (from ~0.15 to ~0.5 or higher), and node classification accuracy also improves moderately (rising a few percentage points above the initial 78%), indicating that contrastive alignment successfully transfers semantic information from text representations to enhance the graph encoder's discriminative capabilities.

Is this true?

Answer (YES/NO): NO